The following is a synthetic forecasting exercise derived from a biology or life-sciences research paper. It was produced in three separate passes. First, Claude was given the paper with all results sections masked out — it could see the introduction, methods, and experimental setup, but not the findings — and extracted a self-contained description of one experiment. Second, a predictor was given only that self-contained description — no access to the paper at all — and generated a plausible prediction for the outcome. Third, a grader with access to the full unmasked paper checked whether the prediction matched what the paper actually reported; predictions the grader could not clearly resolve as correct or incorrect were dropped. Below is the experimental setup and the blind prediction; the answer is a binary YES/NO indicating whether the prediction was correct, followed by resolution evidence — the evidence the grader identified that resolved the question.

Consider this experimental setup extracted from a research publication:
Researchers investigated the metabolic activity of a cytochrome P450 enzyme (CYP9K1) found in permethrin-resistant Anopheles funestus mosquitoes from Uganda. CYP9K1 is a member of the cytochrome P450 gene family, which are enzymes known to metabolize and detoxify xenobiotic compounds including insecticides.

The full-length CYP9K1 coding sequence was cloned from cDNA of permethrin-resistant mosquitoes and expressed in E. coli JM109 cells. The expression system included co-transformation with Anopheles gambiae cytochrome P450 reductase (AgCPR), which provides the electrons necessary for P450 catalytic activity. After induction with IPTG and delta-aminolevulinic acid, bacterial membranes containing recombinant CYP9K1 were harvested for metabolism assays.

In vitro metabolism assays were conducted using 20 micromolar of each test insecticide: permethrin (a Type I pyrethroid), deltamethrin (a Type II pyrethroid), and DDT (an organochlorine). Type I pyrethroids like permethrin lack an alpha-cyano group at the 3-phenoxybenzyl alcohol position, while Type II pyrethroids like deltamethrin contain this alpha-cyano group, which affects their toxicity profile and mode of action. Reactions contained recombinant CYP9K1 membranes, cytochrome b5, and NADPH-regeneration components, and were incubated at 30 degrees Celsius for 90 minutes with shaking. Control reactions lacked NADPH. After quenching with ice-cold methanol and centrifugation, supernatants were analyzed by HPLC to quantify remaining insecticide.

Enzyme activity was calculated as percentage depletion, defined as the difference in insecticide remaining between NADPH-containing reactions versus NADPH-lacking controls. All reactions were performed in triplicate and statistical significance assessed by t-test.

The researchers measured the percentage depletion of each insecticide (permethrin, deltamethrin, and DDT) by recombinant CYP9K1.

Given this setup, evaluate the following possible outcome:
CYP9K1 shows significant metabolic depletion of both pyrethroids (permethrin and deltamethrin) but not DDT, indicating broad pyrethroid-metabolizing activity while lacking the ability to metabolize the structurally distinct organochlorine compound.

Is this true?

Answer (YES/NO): NO